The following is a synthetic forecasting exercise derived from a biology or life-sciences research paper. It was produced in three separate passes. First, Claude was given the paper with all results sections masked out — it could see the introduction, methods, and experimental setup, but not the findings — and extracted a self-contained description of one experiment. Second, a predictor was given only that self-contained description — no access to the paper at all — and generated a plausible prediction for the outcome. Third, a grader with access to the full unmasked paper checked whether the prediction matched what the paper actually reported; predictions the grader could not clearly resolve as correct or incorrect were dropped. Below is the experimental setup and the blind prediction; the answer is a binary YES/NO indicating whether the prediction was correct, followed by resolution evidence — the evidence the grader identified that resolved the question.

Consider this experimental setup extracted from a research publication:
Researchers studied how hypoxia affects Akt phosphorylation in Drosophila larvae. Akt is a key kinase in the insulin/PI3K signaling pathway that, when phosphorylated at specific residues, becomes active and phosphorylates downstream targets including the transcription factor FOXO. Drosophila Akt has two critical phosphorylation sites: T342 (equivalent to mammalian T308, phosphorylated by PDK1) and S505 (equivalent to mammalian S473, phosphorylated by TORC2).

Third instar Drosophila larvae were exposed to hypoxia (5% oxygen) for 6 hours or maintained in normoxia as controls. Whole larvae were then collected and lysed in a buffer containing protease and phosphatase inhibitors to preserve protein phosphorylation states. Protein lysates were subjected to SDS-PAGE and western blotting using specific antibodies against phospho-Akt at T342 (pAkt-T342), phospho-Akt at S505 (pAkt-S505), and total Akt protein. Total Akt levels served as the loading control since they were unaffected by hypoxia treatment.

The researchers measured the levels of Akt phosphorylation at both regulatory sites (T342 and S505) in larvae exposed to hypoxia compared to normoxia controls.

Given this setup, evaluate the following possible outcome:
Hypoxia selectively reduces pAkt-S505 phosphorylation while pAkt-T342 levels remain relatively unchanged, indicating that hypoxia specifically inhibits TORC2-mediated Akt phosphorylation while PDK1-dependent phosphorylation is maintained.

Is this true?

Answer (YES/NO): NO